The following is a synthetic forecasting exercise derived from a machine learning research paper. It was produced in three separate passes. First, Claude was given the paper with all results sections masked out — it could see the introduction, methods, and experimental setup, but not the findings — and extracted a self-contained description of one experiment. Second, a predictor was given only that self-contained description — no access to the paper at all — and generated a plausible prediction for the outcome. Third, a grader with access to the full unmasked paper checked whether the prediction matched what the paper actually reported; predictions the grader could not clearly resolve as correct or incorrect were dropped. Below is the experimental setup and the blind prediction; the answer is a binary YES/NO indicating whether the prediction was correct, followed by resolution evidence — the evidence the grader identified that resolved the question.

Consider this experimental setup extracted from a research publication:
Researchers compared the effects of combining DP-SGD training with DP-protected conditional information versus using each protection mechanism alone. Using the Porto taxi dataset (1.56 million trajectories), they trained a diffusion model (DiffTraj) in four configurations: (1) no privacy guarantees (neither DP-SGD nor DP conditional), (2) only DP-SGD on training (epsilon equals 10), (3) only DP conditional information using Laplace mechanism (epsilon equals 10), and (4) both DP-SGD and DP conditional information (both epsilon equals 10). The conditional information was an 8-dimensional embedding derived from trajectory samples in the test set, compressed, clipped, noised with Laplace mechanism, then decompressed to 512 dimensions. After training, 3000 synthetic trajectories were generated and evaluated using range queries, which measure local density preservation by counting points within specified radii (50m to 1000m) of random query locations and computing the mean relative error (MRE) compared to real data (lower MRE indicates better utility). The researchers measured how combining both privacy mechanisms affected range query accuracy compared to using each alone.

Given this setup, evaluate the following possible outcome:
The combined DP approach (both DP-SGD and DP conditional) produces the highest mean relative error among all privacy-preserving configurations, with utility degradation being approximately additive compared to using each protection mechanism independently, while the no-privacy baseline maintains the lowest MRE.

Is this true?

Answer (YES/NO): NO